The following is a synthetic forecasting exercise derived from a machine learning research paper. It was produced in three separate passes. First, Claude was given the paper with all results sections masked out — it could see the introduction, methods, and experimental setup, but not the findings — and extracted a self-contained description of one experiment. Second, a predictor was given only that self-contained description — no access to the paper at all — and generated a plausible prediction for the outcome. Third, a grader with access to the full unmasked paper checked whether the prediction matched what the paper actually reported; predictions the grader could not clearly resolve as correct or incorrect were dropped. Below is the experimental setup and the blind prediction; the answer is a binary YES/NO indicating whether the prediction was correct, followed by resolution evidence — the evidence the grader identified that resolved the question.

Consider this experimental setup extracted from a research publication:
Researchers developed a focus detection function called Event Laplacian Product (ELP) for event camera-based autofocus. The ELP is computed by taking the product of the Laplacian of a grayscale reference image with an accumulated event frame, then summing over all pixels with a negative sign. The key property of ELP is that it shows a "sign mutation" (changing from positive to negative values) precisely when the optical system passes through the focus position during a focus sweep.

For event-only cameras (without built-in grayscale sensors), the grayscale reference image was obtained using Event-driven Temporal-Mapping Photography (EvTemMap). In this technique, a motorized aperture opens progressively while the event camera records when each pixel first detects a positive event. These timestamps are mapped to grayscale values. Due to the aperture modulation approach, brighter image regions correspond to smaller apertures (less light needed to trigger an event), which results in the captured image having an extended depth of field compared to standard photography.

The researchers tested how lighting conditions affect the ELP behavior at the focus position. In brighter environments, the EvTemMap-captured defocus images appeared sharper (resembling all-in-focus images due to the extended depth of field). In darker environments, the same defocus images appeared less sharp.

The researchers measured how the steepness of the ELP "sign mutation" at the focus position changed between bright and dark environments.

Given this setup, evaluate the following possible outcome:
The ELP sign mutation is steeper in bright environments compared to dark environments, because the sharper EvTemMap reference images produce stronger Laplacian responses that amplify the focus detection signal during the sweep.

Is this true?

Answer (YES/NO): YES